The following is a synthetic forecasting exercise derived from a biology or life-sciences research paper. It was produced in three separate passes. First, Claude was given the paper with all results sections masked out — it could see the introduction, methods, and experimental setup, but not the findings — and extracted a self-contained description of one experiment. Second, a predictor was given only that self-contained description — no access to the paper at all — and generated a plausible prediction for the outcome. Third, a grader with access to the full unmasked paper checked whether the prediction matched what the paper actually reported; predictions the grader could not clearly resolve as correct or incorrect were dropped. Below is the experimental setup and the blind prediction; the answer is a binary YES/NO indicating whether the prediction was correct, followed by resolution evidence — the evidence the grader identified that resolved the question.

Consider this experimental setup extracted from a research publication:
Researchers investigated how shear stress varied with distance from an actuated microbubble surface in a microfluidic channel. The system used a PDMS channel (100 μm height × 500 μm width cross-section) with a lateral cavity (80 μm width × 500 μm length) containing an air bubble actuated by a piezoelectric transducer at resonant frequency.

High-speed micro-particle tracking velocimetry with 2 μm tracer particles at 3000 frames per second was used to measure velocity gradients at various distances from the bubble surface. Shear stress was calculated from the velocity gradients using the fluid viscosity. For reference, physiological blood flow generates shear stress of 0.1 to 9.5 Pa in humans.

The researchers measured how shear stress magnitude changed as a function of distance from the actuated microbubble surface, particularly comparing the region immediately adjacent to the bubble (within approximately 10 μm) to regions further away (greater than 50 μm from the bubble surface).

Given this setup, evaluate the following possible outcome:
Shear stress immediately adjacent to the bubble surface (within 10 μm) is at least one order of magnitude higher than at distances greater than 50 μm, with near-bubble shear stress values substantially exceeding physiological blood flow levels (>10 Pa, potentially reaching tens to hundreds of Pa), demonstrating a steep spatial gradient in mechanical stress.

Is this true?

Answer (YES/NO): NO